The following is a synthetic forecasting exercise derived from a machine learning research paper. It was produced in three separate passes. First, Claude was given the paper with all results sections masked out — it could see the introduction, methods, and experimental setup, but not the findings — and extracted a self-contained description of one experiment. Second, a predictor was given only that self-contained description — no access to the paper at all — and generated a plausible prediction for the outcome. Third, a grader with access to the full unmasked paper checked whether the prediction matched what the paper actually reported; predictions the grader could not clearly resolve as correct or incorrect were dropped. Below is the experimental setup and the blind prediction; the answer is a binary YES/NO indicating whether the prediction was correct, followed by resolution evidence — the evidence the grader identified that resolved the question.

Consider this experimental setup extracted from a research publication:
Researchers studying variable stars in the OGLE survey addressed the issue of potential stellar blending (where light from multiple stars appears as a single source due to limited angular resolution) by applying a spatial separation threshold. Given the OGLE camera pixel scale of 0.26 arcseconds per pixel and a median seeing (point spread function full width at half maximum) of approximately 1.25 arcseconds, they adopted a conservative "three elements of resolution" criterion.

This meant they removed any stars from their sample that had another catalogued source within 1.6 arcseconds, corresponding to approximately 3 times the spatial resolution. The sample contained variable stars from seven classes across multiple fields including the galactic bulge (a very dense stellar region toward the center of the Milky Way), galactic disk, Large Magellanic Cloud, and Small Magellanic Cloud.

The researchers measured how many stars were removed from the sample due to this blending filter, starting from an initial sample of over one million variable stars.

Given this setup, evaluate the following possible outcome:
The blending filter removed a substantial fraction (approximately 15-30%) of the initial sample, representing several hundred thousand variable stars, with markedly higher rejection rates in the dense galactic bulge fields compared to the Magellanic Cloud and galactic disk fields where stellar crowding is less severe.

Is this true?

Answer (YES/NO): NO